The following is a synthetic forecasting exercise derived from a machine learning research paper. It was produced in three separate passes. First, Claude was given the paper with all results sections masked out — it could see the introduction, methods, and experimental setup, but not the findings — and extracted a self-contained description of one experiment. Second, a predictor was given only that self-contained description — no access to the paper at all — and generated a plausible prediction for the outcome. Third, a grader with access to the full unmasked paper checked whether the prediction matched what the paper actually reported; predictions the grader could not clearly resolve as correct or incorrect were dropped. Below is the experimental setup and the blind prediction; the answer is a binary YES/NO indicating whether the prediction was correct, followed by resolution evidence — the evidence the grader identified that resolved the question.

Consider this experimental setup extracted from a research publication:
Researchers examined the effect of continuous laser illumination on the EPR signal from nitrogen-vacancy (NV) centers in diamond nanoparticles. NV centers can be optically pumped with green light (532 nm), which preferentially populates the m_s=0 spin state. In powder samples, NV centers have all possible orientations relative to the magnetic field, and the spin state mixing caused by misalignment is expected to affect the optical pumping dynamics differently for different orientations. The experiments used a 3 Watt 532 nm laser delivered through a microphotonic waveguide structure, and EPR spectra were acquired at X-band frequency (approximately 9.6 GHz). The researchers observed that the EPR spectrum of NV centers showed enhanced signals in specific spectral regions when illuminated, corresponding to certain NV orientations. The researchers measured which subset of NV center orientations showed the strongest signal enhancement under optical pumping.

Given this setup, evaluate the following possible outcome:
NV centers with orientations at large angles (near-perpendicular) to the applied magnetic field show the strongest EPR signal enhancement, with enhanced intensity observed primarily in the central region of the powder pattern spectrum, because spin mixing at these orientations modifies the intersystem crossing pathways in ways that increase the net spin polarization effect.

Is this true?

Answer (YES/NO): NO